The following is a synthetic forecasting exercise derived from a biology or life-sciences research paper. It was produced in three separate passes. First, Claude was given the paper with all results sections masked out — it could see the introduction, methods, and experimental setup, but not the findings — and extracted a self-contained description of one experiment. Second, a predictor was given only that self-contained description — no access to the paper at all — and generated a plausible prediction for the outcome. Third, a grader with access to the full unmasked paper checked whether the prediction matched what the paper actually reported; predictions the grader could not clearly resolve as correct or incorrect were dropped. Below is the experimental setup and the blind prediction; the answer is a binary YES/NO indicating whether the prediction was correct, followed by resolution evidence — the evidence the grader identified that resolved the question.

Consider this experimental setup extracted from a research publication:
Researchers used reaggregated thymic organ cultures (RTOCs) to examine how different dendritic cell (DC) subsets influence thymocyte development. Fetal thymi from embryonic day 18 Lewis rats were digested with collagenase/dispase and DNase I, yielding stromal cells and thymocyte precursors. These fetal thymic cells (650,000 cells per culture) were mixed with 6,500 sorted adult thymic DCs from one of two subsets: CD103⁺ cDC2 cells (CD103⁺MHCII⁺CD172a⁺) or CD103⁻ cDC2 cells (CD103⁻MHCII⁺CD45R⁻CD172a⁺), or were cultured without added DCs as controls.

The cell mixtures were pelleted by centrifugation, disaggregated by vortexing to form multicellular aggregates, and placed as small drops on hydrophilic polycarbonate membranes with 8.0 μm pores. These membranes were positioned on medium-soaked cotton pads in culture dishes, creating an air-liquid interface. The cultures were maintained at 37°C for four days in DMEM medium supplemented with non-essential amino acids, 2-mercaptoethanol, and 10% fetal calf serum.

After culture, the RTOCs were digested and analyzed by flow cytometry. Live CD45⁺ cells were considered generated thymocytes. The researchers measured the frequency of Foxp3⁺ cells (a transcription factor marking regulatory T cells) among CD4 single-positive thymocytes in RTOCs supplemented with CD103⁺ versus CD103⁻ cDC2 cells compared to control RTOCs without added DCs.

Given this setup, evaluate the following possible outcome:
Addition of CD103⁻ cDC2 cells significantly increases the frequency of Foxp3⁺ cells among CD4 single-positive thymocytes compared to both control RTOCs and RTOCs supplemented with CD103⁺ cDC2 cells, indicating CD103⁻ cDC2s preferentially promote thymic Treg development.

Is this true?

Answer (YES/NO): NO